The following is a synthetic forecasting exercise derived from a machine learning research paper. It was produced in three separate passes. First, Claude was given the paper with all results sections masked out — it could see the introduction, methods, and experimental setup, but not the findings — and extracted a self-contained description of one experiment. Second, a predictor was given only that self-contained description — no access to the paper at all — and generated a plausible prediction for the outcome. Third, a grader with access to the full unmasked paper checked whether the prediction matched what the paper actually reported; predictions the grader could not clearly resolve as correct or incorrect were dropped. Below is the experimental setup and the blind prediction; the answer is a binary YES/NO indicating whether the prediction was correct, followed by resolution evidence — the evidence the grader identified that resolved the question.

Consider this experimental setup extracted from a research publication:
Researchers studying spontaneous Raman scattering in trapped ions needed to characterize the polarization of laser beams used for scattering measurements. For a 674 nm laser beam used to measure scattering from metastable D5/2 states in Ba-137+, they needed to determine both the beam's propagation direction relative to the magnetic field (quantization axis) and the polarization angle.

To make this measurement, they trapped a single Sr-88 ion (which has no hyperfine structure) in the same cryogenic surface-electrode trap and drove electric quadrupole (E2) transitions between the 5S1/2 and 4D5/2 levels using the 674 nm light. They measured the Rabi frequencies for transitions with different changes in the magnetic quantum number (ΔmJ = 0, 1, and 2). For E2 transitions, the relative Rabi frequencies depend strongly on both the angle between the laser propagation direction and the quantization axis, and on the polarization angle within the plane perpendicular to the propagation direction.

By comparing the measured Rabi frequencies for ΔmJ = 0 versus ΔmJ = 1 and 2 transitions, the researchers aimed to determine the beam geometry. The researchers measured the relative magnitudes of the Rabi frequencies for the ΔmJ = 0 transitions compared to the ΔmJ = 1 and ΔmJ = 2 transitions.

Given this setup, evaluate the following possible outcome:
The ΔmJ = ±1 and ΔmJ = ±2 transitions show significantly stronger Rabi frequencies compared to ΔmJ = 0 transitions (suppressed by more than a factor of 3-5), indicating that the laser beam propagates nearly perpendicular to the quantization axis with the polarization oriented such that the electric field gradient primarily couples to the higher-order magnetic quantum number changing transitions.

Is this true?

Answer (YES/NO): YES